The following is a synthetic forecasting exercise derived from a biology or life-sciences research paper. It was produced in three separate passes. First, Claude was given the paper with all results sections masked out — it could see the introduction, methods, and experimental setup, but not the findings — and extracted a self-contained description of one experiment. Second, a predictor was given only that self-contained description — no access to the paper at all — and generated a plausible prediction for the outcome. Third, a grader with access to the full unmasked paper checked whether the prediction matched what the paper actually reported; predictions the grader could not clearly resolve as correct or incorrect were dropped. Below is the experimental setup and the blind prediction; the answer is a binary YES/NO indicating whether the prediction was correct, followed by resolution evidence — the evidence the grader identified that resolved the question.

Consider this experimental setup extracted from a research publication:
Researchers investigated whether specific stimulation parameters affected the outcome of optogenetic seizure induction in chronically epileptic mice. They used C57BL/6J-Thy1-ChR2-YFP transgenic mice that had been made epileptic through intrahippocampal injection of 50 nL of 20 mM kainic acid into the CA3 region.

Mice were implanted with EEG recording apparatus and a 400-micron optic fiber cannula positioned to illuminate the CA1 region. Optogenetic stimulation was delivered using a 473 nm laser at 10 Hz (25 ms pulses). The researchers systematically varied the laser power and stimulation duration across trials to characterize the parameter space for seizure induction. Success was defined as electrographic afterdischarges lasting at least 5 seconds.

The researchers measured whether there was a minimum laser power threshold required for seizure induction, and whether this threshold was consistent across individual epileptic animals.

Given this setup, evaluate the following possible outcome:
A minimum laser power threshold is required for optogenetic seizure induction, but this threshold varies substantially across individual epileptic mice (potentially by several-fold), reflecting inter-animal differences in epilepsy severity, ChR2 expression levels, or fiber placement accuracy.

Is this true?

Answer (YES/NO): YES